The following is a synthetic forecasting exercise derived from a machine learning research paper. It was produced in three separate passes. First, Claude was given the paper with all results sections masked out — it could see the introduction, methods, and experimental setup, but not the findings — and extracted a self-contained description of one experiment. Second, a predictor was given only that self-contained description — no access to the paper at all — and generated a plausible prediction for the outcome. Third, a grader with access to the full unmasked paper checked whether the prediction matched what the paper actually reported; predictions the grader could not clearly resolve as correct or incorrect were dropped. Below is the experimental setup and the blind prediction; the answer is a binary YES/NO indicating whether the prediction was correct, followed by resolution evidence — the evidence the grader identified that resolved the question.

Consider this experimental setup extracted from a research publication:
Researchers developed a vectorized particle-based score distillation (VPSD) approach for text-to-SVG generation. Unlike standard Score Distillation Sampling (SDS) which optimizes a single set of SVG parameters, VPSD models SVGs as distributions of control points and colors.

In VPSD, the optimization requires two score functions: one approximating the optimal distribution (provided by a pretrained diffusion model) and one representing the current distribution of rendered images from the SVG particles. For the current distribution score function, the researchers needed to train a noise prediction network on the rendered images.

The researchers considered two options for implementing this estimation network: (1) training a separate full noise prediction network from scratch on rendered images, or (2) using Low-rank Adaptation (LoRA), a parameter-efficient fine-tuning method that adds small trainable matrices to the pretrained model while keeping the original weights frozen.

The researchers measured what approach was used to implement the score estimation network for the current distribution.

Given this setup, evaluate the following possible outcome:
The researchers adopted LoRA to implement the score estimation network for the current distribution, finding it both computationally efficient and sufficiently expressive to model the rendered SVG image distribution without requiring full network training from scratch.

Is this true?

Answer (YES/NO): YES